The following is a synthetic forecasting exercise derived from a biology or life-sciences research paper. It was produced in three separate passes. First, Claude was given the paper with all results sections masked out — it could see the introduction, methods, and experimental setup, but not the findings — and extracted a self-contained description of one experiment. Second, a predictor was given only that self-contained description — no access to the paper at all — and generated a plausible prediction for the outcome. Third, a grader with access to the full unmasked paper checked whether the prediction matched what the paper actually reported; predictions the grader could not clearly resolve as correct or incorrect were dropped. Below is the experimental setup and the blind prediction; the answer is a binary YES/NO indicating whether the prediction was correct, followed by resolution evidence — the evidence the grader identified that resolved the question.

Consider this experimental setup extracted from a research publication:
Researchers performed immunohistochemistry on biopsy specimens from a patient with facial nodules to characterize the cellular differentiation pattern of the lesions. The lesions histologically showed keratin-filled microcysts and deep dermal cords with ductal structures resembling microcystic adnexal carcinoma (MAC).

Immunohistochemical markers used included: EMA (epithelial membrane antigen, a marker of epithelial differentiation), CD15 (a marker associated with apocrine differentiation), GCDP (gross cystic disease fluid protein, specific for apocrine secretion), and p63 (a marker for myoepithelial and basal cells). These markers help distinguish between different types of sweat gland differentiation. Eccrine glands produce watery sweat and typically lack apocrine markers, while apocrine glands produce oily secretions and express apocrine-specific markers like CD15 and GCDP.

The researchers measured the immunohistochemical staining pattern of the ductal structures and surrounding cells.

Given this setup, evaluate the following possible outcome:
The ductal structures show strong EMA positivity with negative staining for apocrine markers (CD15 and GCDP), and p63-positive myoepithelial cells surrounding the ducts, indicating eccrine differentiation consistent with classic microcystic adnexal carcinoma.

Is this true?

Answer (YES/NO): NO